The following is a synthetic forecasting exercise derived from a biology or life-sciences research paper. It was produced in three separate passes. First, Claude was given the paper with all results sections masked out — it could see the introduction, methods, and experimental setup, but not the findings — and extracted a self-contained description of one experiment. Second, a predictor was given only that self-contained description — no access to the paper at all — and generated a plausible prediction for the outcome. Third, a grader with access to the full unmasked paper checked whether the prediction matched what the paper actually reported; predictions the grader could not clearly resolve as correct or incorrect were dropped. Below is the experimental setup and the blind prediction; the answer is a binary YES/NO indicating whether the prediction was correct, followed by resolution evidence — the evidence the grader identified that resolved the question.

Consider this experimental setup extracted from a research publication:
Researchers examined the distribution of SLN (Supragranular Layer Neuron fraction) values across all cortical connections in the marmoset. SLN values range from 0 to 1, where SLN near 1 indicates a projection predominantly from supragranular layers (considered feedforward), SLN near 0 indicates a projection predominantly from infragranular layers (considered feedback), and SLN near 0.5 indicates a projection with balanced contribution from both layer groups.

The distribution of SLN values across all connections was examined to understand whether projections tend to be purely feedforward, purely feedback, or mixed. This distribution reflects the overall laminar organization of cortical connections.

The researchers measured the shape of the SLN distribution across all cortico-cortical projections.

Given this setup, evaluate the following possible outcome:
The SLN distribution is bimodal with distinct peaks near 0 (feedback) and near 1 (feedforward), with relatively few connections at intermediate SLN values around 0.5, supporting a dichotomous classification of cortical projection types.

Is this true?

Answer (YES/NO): NO